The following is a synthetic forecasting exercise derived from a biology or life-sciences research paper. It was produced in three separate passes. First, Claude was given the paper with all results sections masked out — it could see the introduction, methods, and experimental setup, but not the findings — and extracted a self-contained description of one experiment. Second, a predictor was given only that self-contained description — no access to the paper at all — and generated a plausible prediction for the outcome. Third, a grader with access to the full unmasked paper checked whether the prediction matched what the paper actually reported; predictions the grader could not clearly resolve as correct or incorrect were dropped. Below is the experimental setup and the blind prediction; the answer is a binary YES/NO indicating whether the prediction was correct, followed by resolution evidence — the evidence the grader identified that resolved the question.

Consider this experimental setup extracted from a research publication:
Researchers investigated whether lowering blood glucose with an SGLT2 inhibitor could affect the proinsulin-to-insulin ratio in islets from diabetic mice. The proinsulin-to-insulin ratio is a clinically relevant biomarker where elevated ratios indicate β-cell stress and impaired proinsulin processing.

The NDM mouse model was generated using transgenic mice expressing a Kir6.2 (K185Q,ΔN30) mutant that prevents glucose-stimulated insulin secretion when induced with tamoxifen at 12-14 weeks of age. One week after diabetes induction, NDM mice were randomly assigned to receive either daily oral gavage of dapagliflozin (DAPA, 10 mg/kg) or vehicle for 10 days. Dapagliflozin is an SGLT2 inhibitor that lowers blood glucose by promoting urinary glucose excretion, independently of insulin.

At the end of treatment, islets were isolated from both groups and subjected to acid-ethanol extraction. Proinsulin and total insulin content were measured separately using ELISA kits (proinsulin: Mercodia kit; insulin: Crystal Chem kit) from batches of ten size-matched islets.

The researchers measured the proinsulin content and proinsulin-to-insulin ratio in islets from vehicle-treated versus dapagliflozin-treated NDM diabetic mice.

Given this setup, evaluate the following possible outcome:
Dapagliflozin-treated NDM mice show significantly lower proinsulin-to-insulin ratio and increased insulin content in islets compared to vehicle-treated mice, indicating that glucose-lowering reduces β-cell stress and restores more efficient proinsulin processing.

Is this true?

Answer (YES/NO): YES